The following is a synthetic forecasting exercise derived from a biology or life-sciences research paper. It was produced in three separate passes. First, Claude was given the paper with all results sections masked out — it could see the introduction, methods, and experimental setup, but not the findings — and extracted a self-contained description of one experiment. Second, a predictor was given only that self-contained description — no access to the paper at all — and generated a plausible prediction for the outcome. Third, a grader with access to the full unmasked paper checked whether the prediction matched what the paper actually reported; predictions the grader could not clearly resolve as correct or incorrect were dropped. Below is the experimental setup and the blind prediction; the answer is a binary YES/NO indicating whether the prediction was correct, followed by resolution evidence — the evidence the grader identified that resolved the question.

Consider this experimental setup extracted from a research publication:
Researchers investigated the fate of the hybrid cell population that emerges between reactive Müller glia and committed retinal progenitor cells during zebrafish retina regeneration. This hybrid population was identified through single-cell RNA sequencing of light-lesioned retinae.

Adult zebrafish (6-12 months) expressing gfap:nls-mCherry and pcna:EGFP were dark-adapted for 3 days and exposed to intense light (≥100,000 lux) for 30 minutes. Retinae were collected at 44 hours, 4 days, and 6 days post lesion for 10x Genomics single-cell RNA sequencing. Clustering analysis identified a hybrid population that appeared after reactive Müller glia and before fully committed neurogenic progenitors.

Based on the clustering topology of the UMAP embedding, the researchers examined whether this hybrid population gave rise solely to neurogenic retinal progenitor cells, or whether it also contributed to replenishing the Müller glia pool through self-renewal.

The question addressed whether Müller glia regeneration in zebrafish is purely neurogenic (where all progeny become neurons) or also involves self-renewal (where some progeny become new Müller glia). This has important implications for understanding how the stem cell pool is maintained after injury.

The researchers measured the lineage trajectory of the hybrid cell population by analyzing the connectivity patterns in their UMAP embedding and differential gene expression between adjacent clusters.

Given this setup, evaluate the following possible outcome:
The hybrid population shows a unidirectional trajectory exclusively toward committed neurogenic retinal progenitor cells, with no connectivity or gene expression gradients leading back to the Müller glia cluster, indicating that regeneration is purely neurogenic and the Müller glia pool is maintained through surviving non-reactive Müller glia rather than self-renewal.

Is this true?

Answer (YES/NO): NO